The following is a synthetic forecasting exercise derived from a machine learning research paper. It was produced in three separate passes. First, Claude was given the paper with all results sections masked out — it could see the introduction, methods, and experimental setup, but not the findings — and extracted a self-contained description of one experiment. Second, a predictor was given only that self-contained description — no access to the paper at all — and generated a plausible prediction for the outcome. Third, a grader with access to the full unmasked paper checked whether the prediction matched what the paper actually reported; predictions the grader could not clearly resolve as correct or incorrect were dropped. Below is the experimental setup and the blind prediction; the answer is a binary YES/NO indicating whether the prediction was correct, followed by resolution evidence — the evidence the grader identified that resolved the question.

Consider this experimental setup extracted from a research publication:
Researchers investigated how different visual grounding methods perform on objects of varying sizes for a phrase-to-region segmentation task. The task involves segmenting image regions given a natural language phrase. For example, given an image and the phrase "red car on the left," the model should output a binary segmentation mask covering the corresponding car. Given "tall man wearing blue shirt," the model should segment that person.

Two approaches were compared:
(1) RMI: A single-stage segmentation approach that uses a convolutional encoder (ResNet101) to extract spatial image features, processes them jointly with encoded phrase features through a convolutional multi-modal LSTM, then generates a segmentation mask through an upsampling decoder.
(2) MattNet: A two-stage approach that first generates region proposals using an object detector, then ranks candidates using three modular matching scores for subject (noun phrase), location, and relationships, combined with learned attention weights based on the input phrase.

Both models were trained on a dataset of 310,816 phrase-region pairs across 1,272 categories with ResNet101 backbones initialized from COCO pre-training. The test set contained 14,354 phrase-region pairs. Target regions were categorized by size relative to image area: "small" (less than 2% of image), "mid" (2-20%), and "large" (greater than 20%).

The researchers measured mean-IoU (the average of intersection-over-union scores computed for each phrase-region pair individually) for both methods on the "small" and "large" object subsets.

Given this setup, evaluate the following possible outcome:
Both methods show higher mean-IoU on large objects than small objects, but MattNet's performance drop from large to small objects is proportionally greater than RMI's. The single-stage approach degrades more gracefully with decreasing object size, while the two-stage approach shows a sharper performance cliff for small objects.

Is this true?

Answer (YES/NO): NO